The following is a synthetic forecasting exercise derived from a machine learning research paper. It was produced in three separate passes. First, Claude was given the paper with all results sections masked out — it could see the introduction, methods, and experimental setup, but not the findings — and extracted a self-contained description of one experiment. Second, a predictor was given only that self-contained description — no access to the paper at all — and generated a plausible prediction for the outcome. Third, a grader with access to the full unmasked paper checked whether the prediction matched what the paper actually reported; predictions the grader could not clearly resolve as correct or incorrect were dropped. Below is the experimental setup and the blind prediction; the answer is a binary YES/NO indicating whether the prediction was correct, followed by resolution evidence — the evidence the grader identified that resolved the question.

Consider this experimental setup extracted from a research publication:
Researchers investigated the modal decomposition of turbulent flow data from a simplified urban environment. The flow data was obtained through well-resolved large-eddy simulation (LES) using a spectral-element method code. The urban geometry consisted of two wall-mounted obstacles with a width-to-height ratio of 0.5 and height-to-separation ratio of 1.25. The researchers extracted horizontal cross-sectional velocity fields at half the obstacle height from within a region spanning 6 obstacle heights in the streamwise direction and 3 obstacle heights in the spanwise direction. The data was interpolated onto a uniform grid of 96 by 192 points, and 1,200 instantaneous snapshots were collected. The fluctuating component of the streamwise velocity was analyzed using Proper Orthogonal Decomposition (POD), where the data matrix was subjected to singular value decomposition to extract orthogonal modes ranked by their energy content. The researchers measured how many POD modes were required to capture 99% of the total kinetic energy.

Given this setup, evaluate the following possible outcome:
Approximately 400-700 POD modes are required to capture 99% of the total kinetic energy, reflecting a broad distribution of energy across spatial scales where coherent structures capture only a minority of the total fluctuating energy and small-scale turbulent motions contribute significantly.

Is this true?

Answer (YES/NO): NO